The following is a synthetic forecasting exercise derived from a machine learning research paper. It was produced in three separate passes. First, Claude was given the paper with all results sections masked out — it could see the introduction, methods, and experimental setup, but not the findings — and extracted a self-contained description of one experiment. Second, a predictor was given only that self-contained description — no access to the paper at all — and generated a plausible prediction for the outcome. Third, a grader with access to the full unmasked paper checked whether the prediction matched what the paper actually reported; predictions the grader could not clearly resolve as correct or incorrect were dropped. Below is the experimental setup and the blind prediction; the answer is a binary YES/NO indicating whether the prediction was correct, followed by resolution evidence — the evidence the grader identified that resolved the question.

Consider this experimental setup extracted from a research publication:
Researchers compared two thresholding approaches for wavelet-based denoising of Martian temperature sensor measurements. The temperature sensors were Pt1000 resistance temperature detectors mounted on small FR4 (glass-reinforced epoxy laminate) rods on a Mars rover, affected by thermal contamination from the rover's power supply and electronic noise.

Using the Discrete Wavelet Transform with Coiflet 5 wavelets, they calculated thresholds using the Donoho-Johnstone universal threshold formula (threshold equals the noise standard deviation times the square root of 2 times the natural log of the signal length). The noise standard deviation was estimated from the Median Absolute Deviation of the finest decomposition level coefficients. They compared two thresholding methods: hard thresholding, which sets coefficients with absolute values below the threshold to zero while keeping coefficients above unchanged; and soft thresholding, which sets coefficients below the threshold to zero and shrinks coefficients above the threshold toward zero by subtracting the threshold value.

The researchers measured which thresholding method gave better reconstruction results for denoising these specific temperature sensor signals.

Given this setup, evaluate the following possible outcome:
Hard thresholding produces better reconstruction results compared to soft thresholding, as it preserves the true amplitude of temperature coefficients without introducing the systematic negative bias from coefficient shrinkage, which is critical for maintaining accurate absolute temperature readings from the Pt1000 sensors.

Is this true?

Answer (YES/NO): NO